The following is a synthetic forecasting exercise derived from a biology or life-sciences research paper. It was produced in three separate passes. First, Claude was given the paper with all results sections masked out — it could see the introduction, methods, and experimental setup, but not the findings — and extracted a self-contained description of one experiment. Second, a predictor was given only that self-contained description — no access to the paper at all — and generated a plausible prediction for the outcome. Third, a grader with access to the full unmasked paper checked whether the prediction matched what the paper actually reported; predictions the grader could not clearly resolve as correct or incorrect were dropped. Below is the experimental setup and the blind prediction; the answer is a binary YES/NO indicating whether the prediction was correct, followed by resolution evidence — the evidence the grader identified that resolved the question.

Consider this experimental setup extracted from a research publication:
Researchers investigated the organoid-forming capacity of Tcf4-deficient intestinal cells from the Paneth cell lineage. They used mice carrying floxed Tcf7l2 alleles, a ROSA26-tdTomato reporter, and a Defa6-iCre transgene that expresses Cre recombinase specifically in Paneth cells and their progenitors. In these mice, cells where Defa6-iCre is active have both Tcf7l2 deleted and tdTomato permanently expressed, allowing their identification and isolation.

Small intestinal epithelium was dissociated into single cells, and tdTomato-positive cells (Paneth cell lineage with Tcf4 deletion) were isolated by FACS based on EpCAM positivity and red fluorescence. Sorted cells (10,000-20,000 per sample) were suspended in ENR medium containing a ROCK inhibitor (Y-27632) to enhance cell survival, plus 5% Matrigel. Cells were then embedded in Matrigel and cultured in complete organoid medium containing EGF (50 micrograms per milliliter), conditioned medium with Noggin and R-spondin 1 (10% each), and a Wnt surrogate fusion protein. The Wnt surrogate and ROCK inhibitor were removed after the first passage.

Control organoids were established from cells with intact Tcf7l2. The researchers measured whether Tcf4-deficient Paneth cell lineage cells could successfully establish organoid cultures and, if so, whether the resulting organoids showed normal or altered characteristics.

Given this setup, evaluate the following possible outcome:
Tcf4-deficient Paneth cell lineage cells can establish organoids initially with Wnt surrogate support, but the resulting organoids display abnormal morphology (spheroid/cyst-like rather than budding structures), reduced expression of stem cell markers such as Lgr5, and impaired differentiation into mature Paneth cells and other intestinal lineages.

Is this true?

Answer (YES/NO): NO